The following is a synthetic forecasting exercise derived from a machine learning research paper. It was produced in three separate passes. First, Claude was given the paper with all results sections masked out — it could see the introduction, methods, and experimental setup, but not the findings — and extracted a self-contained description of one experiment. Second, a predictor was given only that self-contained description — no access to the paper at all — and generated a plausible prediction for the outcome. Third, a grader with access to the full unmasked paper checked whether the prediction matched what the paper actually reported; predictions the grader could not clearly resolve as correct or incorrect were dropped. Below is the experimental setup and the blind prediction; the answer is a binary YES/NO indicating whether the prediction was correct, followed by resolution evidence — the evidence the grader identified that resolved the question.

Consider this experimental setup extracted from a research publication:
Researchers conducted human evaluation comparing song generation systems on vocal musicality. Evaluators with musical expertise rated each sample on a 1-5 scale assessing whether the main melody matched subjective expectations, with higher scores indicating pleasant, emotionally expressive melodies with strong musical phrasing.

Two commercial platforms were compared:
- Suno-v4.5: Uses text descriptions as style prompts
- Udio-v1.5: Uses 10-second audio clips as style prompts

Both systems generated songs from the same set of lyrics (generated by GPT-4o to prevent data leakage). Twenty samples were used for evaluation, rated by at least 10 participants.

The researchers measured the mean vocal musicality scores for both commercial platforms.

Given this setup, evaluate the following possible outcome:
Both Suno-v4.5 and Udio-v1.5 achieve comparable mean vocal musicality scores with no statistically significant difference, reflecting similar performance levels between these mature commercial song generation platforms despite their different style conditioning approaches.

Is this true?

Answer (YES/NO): NO